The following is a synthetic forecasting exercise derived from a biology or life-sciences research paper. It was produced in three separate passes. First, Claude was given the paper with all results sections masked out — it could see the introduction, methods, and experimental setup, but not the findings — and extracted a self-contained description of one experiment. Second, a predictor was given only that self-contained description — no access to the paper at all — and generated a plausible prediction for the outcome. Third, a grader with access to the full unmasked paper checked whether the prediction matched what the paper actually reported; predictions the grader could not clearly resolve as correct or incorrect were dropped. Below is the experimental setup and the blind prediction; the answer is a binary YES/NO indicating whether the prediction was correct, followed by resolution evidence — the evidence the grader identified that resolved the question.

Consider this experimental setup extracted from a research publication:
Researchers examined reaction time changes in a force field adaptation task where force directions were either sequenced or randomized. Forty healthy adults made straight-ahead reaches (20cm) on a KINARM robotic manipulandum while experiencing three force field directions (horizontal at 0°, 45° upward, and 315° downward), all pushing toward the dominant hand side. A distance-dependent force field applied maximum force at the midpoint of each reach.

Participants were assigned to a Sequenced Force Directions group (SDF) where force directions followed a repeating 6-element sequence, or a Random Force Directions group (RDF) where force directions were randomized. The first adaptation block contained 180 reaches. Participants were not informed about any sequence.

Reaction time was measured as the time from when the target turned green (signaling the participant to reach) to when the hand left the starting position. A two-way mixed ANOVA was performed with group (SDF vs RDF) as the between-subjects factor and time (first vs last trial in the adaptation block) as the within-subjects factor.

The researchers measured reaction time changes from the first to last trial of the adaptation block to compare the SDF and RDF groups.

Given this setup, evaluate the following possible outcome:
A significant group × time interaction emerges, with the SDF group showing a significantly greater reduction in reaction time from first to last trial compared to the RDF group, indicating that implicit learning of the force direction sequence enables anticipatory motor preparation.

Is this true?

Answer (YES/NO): YES